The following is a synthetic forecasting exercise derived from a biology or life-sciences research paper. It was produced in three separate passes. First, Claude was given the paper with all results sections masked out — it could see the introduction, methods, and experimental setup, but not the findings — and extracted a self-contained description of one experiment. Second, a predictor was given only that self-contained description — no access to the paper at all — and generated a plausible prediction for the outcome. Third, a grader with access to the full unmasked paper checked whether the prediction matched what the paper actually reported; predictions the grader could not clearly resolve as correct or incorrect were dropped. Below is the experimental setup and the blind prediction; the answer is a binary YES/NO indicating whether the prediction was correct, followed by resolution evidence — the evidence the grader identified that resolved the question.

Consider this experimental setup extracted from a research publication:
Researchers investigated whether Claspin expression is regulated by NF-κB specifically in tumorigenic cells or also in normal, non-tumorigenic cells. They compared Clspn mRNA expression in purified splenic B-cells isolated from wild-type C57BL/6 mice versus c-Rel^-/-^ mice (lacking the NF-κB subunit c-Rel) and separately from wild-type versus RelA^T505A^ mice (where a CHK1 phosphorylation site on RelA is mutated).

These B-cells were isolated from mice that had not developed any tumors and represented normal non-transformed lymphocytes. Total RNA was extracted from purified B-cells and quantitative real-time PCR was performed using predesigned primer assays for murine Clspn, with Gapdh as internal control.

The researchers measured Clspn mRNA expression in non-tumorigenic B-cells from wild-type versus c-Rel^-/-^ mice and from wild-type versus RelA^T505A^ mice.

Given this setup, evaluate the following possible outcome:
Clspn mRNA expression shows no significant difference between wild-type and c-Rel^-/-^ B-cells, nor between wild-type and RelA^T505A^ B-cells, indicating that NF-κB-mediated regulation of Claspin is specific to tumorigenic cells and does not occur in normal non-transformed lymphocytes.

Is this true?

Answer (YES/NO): YES